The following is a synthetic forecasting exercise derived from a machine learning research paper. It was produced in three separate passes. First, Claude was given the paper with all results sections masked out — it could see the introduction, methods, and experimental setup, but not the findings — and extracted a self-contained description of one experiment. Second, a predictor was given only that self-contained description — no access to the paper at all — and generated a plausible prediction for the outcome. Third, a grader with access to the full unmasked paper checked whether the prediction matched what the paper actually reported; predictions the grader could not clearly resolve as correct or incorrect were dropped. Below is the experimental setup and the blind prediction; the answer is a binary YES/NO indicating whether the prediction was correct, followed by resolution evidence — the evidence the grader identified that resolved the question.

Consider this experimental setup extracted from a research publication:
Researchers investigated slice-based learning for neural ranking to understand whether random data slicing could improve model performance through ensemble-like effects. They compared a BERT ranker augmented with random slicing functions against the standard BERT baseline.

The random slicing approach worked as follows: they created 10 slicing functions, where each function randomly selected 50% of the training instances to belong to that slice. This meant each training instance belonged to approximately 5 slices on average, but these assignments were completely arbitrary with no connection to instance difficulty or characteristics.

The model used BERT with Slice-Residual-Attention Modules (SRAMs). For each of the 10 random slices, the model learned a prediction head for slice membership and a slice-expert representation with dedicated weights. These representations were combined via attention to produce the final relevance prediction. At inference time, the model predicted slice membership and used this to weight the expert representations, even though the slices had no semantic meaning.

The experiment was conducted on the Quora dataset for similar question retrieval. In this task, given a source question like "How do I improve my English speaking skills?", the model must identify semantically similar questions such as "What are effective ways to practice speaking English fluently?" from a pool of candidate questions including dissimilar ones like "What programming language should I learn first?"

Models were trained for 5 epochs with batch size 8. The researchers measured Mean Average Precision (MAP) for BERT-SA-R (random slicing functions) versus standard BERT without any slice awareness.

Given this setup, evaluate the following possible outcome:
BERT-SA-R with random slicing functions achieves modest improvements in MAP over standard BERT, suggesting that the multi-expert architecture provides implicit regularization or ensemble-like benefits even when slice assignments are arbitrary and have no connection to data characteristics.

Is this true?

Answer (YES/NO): NO